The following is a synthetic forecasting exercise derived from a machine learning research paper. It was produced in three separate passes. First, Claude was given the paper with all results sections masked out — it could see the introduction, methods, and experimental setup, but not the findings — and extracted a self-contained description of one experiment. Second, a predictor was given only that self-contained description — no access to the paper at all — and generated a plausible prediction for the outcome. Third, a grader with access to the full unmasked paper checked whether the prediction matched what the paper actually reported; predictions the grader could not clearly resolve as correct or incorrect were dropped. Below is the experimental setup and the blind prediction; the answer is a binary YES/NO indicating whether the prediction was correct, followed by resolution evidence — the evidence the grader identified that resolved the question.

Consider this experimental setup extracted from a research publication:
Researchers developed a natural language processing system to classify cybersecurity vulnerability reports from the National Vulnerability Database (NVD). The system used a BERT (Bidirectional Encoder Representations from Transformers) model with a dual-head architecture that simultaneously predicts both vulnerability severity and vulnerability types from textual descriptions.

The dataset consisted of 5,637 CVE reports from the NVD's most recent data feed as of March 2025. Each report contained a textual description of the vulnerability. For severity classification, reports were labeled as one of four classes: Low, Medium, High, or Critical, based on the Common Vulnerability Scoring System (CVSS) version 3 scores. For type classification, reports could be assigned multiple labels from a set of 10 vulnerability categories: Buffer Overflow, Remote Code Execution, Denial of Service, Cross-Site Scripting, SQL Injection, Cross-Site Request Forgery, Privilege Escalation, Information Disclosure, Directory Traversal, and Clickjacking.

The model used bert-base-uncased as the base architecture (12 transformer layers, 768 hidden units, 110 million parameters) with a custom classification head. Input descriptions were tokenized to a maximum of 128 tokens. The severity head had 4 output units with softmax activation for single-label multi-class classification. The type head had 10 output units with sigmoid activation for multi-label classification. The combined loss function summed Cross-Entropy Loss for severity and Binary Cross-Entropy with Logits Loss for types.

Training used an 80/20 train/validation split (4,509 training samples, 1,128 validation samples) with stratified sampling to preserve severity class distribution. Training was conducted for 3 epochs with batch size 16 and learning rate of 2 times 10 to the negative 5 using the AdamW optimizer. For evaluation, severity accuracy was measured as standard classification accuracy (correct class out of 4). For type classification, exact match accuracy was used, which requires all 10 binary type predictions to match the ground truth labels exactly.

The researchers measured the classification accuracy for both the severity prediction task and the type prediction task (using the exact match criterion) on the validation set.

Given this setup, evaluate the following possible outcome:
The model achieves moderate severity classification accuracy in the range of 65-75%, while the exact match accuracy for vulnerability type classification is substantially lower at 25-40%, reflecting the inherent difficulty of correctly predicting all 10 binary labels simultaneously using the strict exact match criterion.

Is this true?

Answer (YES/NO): NO